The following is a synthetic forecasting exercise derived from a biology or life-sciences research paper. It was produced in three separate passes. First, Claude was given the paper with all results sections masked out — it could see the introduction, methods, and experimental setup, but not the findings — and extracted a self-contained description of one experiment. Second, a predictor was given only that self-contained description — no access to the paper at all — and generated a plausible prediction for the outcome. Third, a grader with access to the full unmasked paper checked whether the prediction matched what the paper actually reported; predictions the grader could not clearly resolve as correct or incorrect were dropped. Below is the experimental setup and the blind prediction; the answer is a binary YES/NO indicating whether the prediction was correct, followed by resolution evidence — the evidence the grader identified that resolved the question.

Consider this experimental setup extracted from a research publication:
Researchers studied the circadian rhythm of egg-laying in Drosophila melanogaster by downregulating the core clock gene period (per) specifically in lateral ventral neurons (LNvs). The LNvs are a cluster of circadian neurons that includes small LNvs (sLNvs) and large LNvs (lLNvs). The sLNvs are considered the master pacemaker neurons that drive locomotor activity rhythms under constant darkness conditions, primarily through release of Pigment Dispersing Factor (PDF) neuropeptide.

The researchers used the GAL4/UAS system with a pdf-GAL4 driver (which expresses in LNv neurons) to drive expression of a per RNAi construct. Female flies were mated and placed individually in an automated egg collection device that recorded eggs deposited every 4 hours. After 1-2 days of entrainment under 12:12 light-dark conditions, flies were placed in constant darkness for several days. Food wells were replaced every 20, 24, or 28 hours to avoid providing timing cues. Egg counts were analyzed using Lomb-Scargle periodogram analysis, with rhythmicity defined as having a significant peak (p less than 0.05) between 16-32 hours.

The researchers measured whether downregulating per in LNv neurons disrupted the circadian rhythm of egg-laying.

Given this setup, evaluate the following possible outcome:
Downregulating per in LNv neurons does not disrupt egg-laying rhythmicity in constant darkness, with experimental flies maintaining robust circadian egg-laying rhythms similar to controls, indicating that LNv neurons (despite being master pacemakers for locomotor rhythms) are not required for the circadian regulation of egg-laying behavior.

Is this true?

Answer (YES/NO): NO